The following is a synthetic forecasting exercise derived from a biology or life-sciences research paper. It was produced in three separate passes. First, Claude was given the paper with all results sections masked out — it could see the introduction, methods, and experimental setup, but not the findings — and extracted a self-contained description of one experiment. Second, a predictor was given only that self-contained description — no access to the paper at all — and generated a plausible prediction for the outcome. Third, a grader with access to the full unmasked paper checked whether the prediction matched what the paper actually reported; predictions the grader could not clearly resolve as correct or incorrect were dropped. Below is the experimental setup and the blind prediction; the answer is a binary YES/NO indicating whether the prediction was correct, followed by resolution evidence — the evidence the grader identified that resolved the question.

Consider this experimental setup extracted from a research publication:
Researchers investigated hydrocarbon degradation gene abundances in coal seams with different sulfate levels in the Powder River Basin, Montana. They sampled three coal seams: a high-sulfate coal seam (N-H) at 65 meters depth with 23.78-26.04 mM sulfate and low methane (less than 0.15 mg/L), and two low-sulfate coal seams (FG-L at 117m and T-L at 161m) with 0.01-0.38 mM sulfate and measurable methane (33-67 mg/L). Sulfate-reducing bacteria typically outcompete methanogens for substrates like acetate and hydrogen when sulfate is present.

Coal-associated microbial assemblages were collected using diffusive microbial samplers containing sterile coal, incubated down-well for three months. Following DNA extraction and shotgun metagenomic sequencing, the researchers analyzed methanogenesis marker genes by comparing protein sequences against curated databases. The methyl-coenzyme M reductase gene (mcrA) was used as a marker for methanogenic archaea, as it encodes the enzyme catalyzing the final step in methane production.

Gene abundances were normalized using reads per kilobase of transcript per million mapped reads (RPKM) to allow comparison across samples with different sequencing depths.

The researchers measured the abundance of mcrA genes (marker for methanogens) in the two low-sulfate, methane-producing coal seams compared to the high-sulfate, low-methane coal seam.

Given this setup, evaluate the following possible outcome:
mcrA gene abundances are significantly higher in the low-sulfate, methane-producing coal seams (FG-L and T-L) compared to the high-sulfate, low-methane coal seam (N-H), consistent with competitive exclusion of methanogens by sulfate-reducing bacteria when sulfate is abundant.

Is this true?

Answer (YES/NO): YES